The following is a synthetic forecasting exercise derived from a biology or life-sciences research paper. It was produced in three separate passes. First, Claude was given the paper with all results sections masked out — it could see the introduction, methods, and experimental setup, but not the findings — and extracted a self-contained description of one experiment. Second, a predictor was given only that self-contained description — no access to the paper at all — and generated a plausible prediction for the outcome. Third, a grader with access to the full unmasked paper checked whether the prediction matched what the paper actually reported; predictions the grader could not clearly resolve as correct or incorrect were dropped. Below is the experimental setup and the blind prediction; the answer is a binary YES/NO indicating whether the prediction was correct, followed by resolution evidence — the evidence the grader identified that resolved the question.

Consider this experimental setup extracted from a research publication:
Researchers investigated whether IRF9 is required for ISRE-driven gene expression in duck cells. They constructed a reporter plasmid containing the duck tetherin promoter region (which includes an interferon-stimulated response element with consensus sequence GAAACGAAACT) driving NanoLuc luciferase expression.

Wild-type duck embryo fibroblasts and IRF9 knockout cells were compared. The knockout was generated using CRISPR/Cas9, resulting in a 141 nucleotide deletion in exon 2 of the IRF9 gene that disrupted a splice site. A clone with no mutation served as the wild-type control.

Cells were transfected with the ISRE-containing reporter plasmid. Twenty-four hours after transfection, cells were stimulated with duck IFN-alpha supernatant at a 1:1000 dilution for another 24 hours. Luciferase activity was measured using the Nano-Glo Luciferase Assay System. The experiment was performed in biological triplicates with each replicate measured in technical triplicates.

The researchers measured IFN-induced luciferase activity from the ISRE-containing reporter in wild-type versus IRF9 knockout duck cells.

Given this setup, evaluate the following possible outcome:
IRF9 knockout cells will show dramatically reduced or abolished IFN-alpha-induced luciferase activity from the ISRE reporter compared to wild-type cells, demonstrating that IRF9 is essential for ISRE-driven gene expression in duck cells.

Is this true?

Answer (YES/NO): NO